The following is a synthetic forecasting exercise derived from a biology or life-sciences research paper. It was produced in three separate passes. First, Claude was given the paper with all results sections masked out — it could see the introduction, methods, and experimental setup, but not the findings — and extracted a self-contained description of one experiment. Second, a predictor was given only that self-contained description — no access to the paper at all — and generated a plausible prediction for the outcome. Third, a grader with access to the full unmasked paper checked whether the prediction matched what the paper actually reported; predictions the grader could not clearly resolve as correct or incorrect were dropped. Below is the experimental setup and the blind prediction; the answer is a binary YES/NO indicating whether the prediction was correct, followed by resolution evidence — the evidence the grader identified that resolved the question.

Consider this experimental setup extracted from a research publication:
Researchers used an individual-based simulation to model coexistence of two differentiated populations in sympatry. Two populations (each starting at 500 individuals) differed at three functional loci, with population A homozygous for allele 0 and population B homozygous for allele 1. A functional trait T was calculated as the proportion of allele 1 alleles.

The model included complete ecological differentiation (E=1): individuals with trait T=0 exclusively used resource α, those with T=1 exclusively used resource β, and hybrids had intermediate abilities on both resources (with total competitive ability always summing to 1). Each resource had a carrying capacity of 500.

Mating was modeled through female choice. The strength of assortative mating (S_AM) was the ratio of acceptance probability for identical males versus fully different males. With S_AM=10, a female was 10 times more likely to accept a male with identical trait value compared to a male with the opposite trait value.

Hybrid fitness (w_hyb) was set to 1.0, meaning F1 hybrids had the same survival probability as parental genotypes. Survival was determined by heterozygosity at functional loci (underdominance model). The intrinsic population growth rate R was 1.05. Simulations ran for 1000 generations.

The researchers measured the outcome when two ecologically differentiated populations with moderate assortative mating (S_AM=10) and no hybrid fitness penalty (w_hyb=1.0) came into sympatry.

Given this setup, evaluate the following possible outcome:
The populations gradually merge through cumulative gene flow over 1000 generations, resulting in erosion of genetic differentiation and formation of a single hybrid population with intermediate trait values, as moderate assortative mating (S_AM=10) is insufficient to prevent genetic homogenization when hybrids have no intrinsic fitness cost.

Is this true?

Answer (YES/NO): NO